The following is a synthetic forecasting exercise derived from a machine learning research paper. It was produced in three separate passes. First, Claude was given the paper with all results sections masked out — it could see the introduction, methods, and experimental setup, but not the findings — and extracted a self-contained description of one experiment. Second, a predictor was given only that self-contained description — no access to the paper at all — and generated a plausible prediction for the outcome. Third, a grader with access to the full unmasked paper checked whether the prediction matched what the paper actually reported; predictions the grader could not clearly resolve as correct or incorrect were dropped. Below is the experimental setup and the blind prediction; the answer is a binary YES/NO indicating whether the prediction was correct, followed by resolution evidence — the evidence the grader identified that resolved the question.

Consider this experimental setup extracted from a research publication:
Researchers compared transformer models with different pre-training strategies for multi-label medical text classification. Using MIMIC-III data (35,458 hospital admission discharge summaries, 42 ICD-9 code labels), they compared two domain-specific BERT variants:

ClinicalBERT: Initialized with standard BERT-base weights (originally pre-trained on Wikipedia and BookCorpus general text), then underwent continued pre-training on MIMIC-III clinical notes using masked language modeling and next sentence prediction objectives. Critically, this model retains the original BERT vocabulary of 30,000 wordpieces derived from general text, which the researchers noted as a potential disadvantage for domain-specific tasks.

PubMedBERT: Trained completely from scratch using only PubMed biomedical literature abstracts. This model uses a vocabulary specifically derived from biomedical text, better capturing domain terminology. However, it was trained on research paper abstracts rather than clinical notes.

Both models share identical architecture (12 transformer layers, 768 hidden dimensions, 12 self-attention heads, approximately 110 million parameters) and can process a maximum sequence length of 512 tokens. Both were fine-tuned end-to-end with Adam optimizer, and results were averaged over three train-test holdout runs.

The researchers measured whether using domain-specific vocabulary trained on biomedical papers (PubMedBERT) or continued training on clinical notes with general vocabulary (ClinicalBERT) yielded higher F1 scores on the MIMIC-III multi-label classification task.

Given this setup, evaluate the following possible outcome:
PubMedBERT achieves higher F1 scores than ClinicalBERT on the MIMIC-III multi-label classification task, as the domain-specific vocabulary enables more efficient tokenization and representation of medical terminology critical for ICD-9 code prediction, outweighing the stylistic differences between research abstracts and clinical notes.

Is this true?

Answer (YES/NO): YES